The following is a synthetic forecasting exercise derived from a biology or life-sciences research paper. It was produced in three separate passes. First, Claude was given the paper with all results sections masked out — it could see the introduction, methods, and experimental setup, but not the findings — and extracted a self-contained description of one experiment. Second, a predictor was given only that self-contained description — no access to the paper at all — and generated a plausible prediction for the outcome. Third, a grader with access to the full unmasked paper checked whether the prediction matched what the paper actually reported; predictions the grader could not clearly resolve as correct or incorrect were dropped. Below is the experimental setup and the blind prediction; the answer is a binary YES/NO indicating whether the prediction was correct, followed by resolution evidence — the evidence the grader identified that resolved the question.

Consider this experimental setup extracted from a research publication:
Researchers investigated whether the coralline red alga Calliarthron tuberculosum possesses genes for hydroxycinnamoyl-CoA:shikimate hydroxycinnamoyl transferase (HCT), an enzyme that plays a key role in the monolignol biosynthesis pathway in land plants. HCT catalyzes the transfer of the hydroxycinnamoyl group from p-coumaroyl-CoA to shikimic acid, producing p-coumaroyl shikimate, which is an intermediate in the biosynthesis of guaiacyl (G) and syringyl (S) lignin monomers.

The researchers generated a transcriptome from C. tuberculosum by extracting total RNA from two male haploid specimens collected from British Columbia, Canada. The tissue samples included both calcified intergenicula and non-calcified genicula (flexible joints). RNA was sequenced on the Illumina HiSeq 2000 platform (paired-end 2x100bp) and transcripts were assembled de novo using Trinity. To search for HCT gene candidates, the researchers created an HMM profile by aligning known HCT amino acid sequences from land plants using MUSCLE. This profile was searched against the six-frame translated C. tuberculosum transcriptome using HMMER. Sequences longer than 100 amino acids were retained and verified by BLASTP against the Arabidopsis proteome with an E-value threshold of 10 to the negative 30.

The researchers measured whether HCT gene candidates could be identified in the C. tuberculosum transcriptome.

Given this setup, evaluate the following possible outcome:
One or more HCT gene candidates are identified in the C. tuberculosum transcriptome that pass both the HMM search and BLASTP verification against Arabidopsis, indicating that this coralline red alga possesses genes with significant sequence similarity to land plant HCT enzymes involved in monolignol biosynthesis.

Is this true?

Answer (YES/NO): NO